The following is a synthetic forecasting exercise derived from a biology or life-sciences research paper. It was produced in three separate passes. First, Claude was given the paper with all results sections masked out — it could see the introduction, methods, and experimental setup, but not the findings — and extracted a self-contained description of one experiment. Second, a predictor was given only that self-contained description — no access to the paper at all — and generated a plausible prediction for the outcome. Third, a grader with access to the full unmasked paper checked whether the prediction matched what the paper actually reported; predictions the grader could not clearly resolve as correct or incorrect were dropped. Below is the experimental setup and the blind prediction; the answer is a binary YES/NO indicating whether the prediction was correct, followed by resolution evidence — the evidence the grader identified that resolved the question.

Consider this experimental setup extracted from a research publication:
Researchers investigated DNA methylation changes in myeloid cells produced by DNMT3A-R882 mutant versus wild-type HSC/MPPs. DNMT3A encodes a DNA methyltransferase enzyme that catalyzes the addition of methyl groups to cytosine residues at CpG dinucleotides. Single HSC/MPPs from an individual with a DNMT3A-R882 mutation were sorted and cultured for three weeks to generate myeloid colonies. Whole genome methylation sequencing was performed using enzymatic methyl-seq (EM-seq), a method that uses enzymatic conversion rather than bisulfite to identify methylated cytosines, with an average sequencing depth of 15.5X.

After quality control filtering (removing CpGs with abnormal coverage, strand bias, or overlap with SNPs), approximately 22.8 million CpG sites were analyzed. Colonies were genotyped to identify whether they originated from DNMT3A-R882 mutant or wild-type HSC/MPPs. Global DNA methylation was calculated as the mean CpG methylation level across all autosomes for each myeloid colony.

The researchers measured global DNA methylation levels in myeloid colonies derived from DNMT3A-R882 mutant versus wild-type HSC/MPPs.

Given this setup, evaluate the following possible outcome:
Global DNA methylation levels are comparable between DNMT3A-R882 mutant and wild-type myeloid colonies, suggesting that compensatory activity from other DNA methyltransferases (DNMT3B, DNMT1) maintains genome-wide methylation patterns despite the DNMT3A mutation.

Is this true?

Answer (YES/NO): NO